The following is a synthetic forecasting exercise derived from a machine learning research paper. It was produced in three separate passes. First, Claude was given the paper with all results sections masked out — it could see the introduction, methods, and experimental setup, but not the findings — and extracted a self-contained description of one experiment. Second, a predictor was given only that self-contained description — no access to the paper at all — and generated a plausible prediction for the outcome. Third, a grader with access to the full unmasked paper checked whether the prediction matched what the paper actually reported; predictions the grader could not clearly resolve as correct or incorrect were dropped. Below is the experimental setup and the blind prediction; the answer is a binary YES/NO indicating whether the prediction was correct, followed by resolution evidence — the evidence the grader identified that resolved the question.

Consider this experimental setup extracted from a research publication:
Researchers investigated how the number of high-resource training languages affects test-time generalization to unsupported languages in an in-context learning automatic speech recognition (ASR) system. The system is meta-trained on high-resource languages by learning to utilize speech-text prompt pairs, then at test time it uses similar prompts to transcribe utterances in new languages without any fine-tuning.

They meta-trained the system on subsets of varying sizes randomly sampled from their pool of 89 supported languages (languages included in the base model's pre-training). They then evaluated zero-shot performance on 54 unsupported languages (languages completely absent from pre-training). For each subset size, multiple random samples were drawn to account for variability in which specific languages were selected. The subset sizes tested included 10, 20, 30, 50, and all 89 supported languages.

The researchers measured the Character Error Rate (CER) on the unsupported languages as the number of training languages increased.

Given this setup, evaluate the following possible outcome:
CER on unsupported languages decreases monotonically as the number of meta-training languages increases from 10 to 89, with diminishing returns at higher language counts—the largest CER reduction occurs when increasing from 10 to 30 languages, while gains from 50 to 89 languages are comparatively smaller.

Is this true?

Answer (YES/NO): NO